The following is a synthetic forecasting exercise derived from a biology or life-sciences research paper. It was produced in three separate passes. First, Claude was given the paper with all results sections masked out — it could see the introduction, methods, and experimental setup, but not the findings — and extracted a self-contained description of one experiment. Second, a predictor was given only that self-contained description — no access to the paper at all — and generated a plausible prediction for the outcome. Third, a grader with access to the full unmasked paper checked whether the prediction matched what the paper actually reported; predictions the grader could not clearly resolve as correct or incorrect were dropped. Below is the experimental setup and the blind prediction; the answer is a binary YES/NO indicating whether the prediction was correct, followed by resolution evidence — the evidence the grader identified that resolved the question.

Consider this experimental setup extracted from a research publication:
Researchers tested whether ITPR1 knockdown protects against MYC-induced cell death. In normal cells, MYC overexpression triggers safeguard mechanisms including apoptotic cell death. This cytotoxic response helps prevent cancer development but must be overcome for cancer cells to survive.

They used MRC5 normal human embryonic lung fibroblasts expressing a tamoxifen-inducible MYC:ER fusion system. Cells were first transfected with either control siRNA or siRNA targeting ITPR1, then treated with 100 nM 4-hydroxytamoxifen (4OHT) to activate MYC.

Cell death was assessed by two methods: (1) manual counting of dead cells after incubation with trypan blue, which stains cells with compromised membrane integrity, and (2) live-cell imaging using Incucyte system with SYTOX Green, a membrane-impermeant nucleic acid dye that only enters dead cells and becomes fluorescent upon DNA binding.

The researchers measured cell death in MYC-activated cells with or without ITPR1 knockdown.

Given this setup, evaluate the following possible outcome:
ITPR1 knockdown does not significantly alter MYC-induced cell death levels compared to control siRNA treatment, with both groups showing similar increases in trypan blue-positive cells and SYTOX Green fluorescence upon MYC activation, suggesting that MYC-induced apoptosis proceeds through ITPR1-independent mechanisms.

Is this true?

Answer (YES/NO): NO